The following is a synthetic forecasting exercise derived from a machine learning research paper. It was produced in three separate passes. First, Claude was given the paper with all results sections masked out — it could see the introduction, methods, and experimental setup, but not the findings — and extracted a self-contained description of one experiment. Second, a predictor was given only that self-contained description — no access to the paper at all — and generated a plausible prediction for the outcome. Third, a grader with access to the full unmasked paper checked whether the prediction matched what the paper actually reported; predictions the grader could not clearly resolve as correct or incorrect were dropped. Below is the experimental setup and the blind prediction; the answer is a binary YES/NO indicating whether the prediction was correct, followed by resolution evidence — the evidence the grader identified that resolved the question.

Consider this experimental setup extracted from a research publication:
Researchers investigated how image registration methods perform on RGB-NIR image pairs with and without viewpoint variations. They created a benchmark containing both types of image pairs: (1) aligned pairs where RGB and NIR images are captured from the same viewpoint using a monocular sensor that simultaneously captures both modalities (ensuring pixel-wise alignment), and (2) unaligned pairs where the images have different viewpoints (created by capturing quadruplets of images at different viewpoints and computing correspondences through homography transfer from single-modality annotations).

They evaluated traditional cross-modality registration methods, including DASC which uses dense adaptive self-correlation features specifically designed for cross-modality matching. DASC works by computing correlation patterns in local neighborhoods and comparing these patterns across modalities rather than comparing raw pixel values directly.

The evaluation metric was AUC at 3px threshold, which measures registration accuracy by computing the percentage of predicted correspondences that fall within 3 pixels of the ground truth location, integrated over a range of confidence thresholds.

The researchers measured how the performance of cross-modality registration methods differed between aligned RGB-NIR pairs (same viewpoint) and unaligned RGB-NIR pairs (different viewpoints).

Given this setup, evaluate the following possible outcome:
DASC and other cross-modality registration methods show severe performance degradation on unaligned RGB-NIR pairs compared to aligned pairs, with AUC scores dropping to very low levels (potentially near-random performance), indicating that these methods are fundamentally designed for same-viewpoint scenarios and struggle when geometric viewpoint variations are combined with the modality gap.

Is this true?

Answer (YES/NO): YES